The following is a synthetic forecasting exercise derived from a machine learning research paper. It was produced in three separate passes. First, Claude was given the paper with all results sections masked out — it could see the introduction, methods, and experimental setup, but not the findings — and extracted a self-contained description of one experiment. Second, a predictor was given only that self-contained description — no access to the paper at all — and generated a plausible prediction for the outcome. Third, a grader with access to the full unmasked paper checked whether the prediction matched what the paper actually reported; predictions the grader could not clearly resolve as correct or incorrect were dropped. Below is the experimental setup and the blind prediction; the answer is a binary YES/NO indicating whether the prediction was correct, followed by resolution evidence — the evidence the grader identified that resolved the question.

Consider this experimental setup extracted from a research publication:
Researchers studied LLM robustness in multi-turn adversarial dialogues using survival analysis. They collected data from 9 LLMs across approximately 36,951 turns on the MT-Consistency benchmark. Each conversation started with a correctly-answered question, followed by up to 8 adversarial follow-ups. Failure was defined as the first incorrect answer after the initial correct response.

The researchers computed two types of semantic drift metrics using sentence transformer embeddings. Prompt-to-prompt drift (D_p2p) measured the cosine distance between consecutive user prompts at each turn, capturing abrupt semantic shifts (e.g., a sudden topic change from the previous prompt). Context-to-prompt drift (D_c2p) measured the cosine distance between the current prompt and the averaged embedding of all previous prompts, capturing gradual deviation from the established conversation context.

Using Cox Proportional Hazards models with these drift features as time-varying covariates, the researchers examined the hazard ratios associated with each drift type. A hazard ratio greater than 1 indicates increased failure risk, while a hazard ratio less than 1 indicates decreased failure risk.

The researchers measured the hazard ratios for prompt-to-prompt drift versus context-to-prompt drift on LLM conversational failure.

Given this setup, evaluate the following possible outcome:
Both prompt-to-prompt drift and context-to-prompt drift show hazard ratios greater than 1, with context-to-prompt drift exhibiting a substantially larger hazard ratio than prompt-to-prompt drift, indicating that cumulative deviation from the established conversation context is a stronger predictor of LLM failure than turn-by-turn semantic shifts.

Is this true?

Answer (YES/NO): NO